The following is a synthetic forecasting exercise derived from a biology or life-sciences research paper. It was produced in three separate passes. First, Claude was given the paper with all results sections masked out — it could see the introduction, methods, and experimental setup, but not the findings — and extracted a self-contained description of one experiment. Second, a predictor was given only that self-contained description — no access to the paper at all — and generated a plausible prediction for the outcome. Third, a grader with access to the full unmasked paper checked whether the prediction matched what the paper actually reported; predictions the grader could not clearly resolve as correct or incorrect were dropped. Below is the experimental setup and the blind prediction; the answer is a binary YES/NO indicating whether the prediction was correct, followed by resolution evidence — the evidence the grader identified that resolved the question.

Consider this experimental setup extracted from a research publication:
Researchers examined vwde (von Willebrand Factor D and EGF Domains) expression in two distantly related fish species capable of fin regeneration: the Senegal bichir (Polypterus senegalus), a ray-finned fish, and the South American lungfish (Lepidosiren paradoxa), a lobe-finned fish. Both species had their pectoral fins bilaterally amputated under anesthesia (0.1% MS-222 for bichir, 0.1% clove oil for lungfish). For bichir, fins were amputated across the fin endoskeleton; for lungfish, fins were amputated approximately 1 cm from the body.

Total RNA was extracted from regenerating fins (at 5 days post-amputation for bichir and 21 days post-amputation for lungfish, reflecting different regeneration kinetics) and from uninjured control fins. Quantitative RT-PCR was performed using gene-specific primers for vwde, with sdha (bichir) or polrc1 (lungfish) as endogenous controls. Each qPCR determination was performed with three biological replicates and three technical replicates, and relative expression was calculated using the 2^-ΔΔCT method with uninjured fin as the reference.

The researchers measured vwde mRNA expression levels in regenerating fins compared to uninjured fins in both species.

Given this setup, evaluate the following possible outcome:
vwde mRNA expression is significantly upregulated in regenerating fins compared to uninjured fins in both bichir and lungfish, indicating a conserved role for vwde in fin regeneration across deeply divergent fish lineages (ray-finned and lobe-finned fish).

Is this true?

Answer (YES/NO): YES